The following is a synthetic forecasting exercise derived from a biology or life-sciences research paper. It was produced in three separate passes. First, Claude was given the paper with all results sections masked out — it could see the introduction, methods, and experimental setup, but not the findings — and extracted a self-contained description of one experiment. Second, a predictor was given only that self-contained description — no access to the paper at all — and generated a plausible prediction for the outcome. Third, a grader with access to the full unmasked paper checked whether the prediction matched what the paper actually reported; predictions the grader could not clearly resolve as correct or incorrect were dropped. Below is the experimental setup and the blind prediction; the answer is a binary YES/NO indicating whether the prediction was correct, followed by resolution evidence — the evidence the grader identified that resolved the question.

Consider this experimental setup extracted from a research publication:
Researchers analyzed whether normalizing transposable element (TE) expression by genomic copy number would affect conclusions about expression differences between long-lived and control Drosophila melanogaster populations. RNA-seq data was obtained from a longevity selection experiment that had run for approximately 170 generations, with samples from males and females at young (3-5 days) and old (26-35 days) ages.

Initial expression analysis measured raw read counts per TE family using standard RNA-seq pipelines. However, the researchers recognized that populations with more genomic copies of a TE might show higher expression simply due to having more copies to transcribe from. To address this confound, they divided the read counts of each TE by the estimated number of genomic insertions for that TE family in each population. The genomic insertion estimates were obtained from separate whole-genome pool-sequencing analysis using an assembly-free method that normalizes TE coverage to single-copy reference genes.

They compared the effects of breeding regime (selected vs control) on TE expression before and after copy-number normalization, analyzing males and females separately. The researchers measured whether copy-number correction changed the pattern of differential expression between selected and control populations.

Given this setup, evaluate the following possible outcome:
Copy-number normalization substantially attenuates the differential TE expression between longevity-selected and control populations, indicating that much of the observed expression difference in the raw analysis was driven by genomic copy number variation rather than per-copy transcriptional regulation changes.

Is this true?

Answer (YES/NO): NO